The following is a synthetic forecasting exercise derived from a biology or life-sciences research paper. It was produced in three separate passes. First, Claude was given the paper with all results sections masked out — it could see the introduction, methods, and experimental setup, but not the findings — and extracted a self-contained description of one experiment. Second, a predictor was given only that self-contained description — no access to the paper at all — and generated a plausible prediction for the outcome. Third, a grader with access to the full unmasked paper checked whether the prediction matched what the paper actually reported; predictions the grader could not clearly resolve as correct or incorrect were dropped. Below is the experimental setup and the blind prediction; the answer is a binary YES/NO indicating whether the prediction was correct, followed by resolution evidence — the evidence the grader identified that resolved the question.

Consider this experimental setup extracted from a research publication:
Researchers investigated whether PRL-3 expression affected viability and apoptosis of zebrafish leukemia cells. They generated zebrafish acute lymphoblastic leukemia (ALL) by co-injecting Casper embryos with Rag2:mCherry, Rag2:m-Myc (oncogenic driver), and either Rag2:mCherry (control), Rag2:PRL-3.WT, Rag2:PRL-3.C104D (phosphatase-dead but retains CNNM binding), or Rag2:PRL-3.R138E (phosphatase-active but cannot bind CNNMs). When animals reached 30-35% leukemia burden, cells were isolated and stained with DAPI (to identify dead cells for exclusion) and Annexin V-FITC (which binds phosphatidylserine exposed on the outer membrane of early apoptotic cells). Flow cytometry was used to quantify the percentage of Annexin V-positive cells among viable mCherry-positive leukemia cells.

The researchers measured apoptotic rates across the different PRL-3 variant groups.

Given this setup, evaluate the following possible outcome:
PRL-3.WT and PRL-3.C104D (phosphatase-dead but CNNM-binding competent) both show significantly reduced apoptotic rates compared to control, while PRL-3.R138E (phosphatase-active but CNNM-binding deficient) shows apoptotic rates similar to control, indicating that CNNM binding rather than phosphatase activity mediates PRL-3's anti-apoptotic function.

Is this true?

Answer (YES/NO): NO